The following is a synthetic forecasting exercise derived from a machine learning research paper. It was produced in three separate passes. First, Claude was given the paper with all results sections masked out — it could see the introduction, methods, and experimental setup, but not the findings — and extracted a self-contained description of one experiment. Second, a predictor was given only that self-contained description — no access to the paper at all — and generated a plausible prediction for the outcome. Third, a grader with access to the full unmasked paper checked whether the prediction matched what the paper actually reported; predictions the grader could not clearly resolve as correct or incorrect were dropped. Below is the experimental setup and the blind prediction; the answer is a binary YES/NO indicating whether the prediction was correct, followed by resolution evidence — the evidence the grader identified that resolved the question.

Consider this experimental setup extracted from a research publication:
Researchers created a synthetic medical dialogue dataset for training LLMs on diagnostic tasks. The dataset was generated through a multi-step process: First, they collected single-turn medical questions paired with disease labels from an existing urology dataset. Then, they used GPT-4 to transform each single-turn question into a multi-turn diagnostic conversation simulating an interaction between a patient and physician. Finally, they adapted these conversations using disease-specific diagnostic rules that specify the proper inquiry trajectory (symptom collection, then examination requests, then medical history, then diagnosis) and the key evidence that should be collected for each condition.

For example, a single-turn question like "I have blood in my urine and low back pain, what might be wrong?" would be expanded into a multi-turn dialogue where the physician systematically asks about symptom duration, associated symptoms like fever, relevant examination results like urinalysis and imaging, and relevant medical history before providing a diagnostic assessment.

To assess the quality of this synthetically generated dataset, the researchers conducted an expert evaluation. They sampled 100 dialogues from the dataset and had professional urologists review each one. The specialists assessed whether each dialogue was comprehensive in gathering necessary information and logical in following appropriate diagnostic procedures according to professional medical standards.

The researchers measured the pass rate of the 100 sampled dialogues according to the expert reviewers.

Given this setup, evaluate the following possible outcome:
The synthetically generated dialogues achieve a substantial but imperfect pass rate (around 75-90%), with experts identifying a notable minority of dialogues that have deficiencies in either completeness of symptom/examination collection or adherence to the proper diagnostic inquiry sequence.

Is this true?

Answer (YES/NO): NO